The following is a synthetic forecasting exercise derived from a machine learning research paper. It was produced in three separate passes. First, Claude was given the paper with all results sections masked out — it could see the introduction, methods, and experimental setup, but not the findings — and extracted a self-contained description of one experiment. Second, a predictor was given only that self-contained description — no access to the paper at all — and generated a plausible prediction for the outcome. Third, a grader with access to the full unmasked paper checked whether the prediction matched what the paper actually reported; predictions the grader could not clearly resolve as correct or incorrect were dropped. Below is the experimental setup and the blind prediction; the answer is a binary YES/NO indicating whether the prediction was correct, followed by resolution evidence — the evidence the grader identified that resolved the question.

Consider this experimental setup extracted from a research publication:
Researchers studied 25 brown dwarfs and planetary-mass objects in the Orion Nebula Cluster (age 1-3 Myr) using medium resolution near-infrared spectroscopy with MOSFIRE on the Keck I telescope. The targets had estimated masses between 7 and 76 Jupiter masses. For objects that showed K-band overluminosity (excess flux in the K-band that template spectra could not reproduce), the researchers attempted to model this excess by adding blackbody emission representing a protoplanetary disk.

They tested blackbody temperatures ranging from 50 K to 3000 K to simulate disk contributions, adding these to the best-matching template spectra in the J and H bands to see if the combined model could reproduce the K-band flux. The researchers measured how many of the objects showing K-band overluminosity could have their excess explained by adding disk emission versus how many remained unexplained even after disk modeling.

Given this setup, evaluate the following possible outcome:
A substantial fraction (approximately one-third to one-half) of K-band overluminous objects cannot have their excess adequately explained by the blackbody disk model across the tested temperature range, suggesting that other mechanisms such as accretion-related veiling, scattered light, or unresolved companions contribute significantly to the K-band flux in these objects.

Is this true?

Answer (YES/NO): NO